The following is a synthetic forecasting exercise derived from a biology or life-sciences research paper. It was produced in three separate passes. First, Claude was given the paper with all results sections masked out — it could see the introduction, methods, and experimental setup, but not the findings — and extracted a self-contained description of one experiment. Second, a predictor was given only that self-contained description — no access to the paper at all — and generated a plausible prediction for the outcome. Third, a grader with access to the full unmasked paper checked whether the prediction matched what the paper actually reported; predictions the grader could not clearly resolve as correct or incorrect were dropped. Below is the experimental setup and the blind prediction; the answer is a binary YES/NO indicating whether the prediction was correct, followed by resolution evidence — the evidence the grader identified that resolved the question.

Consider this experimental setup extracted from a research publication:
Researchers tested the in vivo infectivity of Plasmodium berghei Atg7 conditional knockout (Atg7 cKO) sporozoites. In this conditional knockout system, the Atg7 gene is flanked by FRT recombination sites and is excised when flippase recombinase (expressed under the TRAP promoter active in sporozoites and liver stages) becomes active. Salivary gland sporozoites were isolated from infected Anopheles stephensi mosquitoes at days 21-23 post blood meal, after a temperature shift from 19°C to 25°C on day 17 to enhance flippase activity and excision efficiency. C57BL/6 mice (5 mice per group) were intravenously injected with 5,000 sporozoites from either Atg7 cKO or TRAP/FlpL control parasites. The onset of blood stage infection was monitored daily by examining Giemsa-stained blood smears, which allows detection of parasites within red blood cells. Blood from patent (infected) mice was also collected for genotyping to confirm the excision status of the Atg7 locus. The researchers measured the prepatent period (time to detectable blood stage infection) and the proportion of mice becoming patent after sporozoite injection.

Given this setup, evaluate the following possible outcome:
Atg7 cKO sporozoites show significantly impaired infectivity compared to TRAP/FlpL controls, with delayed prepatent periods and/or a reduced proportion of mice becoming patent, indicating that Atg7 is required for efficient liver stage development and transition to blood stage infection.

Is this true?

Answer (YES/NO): YES